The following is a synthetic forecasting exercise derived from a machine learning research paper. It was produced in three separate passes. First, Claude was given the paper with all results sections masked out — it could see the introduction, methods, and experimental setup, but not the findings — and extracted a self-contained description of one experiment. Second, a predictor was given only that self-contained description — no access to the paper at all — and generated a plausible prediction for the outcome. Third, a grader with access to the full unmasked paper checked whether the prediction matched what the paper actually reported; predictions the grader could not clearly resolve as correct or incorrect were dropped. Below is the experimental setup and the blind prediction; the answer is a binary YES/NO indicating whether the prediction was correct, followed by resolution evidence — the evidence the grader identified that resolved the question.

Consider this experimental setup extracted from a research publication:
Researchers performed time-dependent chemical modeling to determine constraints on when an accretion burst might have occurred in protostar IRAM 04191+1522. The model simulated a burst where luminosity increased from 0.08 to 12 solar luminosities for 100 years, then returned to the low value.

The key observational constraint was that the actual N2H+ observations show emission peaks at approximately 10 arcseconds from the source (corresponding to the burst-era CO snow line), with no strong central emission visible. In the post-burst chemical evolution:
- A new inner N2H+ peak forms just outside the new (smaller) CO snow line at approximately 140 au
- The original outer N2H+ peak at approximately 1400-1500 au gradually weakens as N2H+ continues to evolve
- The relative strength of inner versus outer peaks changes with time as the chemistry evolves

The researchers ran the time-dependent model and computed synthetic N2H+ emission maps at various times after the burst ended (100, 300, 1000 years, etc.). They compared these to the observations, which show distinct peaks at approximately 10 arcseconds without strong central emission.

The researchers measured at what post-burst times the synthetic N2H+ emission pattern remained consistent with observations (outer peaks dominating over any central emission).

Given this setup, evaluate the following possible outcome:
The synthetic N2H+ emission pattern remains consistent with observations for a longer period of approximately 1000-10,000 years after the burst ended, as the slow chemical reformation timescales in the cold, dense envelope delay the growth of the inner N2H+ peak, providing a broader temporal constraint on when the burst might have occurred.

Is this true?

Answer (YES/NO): NO